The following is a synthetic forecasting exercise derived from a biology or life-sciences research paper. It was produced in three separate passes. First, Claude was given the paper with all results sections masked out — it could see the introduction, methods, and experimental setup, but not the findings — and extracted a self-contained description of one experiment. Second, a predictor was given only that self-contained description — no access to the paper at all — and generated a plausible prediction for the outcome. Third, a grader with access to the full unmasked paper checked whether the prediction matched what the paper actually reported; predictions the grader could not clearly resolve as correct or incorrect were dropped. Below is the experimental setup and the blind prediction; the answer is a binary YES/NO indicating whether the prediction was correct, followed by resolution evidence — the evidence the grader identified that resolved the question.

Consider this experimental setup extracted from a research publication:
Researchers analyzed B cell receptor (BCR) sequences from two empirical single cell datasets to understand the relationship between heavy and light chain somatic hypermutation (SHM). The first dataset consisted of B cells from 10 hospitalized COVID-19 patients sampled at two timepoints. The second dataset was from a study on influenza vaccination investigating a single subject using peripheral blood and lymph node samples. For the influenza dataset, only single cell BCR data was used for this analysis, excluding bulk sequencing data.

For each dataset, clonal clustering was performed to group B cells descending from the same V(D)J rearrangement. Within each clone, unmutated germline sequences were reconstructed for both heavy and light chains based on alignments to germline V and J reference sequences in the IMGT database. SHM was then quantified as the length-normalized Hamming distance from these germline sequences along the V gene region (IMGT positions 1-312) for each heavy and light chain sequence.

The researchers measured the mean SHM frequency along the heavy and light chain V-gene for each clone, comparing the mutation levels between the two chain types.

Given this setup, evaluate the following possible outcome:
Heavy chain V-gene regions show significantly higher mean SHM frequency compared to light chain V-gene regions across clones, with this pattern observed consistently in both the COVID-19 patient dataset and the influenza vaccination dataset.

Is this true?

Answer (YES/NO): YES